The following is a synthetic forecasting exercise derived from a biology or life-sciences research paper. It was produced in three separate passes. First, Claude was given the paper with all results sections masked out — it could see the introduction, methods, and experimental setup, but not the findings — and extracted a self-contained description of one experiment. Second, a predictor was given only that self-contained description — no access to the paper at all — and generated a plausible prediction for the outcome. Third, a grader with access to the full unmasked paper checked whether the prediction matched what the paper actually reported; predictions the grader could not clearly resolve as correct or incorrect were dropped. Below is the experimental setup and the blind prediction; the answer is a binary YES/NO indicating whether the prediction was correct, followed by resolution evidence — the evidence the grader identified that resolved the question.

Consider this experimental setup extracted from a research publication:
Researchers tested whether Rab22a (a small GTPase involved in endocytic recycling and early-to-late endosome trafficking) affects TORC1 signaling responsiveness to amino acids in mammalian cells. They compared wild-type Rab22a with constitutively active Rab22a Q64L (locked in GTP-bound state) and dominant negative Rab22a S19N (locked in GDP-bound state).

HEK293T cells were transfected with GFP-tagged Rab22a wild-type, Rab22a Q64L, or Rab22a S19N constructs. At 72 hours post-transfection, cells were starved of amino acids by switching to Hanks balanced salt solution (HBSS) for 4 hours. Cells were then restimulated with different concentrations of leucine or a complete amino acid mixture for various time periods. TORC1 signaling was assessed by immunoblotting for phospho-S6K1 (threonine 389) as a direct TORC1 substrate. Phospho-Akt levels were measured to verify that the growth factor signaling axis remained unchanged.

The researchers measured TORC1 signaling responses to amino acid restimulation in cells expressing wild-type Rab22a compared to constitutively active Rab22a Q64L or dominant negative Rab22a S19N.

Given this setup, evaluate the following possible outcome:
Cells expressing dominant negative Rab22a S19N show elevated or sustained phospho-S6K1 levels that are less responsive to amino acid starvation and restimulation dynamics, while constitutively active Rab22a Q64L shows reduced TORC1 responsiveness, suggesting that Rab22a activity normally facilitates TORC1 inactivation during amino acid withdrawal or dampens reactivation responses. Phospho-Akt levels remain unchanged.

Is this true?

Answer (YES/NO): NO